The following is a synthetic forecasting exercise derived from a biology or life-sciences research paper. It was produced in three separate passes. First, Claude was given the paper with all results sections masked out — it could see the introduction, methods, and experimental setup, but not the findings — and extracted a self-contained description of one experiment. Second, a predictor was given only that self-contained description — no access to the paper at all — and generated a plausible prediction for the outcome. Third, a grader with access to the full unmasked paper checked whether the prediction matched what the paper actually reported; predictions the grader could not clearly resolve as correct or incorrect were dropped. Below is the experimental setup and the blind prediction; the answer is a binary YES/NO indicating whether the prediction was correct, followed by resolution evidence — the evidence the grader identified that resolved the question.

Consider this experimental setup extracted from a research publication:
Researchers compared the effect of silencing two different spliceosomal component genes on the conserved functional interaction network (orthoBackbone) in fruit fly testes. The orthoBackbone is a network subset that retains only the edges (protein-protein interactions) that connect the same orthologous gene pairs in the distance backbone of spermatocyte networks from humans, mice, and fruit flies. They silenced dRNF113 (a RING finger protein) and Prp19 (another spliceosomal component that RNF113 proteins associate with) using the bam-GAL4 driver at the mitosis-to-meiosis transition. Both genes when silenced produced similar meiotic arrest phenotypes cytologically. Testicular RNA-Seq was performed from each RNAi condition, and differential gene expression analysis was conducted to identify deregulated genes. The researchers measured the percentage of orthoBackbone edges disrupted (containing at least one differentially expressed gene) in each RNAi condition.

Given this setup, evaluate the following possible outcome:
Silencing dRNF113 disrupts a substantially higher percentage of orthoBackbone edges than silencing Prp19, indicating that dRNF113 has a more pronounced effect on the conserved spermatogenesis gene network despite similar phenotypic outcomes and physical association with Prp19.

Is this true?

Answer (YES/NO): YES